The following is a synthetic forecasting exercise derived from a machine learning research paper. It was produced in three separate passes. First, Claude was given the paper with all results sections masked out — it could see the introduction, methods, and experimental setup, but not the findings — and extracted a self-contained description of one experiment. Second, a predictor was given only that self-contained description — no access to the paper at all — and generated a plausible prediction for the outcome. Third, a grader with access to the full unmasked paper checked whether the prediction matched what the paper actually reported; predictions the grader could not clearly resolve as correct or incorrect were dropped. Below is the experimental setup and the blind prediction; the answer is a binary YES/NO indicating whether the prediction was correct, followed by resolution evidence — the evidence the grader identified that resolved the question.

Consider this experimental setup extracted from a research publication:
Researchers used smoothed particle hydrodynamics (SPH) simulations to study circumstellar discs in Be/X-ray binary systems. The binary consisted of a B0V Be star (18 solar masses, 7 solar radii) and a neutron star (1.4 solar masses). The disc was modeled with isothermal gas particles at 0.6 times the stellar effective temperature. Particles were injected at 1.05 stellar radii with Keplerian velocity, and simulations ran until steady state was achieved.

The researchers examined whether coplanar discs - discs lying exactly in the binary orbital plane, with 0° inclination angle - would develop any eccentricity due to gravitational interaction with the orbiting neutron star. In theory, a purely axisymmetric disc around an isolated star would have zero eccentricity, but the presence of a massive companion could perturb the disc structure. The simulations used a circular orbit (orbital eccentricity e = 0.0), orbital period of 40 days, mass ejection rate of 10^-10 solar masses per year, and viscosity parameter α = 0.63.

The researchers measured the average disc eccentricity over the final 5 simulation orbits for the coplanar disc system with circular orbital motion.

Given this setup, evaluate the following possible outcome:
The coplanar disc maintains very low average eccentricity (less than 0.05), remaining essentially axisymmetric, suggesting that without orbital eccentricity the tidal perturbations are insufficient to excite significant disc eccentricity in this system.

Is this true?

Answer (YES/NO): NO